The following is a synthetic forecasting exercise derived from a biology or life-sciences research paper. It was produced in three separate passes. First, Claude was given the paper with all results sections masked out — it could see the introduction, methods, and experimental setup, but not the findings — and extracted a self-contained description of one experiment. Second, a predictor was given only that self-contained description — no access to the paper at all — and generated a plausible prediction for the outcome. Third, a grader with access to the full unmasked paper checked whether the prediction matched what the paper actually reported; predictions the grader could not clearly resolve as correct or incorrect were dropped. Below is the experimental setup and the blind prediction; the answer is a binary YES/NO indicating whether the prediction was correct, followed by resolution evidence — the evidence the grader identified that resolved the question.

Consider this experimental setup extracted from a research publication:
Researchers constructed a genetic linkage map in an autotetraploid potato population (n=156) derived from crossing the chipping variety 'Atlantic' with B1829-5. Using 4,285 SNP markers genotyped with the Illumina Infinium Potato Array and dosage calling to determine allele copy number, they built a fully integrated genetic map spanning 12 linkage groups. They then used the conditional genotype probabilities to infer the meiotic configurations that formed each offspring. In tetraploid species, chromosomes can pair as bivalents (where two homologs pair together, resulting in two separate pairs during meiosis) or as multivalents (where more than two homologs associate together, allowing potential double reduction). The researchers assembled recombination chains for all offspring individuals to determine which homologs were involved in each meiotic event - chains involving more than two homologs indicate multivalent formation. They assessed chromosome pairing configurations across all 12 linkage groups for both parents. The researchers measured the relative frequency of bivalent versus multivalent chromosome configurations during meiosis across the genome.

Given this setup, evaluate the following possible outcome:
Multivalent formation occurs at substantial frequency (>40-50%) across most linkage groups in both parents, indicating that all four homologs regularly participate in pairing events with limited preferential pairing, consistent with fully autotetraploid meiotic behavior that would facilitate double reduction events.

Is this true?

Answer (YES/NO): NO